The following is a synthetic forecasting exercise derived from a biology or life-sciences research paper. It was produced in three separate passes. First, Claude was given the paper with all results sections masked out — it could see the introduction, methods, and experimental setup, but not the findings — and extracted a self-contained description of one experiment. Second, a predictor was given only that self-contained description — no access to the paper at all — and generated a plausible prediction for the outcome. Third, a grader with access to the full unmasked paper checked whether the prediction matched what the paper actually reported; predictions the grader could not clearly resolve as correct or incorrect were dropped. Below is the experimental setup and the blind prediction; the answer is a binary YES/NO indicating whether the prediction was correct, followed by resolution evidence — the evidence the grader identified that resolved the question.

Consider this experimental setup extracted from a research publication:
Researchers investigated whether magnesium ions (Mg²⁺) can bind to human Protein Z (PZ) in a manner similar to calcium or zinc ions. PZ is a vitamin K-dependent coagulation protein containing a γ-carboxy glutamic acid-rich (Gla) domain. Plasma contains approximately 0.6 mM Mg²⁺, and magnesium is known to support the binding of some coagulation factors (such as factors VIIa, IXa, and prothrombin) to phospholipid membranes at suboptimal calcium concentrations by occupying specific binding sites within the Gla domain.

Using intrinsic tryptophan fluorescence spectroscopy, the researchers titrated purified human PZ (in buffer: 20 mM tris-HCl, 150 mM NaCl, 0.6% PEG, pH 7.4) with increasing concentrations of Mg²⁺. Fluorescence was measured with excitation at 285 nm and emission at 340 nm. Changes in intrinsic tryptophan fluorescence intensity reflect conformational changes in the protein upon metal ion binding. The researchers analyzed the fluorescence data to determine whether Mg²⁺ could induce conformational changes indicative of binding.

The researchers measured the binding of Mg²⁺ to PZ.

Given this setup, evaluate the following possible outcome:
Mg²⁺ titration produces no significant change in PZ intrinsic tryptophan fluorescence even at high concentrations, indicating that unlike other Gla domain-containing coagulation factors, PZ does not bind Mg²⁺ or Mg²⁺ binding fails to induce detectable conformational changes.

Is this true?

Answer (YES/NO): YES